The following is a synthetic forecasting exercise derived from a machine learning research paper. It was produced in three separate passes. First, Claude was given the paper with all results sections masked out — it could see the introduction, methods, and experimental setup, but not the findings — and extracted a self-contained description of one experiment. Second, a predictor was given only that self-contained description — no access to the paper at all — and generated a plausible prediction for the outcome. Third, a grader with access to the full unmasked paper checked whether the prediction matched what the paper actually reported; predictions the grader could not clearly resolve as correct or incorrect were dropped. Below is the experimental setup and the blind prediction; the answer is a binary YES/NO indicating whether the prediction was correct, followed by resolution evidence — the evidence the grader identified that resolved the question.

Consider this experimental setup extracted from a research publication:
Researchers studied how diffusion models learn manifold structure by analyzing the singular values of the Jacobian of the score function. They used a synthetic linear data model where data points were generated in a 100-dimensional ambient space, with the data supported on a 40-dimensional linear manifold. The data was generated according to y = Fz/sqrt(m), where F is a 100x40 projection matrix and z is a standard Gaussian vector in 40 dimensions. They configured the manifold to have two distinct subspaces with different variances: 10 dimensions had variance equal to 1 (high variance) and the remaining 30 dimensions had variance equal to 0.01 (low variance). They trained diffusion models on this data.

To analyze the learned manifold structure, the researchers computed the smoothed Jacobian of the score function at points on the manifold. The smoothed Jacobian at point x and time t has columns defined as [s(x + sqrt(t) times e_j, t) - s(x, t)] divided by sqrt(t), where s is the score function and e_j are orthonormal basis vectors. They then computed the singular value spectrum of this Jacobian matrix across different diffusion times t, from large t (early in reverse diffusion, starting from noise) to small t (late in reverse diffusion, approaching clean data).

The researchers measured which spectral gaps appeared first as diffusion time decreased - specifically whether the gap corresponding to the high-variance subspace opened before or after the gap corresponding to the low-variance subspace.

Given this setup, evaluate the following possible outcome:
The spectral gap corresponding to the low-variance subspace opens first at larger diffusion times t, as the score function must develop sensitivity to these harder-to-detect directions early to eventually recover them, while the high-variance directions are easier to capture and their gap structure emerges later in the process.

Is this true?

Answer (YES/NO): NO